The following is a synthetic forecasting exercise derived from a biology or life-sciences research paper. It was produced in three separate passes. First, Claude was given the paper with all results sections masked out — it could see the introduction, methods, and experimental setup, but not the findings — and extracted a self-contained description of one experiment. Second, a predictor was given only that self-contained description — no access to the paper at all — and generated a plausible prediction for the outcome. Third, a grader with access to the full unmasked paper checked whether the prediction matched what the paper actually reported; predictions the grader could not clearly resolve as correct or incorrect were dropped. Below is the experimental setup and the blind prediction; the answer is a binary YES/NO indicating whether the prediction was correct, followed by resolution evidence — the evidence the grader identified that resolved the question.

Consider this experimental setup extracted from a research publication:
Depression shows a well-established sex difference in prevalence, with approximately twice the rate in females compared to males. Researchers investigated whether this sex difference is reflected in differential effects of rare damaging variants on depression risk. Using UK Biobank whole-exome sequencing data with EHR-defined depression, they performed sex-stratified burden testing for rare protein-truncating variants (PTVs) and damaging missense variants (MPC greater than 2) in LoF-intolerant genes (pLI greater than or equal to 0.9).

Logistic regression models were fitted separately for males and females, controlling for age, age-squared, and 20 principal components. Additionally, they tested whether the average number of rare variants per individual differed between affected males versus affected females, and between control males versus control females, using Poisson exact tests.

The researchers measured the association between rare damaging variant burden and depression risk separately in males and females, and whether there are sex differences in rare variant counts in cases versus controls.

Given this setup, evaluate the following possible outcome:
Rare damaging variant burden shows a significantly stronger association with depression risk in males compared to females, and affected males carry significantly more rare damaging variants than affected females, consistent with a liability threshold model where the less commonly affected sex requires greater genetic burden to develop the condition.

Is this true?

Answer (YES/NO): NO